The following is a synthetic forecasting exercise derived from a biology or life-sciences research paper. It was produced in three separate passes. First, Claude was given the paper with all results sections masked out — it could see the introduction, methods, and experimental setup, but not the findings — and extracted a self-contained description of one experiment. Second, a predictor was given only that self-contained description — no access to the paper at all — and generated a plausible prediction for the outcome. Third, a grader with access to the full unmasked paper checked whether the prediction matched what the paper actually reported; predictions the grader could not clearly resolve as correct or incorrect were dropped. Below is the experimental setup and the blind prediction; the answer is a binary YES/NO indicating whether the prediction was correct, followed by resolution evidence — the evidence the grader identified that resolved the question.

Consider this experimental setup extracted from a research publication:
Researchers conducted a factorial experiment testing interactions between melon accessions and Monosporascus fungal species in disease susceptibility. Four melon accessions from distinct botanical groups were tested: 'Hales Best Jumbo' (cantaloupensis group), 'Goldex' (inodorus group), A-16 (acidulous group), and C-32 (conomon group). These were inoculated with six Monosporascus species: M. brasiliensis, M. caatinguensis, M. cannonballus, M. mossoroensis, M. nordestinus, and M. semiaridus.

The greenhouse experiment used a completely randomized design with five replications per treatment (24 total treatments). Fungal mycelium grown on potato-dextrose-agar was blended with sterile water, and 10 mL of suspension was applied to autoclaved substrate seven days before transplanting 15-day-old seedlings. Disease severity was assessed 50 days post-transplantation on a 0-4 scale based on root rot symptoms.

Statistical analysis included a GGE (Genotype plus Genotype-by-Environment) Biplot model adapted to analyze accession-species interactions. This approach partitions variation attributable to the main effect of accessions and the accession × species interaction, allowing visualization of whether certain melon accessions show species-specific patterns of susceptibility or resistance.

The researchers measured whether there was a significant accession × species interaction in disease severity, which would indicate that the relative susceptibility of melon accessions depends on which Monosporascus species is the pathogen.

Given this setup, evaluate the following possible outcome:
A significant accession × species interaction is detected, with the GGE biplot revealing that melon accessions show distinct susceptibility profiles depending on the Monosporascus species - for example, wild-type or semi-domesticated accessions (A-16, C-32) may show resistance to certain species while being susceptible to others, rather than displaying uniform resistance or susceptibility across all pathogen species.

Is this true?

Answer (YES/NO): YES